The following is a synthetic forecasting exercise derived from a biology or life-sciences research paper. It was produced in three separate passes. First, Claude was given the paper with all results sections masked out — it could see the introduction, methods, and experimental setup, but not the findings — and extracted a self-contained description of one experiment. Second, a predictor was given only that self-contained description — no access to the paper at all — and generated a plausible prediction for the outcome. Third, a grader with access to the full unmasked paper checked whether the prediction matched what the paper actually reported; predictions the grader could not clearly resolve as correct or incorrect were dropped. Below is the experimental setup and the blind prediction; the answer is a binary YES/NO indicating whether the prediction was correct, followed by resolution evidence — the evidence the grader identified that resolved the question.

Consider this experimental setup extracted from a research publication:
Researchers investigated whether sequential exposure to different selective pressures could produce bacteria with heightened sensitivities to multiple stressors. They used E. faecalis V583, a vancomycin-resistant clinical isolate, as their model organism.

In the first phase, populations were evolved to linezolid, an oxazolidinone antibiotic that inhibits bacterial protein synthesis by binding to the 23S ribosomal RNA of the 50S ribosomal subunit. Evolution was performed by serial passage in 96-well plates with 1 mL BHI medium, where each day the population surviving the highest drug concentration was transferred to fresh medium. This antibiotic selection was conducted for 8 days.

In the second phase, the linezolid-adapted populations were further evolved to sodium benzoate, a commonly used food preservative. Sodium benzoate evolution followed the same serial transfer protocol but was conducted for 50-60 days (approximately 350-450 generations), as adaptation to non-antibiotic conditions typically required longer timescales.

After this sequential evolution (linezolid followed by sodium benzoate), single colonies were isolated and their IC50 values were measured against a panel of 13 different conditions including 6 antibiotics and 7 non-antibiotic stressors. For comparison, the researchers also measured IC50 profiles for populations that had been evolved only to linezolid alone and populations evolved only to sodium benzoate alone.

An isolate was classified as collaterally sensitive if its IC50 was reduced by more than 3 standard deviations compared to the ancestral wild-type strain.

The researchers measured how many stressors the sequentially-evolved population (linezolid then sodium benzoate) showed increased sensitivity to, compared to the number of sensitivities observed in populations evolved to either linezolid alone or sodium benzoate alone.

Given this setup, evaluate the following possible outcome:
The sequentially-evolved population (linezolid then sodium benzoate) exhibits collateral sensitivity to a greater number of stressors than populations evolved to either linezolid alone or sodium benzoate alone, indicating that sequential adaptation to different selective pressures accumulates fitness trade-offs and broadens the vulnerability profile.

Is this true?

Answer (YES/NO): YES